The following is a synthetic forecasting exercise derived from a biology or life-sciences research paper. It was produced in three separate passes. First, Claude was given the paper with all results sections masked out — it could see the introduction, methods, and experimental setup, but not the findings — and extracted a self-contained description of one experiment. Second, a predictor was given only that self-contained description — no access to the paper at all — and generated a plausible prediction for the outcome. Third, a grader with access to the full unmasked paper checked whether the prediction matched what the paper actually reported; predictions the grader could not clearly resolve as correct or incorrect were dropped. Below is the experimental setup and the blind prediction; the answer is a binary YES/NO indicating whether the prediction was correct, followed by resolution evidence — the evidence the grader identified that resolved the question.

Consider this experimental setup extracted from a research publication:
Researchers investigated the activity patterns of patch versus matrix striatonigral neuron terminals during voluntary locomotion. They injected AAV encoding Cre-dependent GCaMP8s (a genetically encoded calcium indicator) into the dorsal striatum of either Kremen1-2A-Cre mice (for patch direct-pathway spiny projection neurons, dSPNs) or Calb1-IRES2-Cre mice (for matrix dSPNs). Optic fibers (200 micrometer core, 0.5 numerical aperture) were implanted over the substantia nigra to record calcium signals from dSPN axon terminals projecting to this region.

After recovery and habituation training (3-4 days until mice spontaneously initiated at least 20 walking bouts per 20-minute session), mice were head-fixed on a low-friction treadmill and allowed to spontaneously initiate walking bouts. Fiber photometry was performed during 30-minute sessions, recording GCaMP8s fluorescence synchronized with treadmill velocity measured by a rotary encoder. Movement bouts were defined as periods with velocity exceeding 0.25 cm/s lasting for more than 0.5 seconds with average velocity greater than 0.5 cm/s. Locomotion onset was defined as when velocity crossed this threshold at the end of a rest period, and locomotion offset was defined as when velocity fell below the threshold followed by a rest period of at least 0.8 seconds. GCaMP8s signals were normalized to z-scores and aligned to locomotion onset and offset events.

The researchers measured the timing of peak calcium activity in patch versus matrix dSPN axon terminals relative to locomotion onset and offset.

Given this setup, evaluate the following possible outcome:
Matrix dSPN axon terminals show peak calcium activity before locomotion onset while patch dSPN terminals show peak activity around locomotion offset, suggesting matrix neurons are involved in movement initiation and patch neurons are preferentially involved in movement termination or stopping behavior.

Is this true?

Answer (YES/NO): NO